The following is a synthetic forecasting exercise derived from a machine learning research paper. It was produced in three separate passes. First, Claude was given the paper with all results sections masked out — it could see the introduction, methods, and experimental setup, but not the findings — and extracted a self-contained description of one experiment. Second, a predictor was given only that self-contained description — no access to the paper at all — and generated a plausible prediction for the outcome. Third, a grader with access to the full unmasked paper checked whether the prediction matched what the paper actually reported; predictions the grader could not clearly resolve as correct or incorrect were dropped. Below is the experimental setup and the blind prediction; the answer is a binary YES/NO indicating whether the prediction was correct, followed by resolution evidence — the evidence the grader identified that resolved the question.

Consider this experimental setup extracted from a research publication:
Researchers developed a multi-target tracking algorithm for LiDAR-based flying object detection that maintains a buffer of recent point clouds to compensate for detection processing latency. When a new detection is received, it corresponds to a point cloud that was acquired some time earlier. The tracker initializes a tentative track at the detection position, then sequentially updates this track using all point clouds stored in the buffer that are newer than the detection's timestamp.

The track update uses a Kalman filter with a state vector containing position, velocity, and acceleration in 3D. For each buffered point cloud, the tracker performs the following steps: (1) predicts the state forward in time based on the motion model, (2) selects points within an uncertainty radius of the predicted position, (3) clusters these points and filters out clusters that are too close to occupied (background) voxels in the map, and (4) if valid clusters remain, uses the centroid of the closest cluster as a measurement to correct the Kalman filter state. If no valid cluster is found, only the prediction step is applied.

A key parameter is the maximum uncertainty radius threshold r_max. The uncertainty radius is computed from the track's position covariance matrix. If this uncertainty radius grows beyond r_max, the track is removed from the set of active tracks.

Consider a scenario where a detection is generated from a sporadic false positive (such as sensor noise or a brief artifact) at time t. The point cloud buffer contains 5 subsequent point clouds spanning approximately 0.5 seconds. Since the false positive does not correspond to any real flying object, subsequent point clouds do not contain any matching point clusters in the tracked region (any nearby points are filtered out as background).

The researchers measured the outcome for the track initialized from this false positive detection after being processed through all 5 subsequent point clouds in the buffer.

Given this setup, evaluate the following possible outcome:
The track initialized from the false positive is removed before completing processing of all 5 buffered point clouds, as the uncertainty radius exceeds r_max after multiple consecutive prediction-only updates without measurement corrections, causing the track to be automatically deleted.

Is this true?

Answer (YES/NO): NO